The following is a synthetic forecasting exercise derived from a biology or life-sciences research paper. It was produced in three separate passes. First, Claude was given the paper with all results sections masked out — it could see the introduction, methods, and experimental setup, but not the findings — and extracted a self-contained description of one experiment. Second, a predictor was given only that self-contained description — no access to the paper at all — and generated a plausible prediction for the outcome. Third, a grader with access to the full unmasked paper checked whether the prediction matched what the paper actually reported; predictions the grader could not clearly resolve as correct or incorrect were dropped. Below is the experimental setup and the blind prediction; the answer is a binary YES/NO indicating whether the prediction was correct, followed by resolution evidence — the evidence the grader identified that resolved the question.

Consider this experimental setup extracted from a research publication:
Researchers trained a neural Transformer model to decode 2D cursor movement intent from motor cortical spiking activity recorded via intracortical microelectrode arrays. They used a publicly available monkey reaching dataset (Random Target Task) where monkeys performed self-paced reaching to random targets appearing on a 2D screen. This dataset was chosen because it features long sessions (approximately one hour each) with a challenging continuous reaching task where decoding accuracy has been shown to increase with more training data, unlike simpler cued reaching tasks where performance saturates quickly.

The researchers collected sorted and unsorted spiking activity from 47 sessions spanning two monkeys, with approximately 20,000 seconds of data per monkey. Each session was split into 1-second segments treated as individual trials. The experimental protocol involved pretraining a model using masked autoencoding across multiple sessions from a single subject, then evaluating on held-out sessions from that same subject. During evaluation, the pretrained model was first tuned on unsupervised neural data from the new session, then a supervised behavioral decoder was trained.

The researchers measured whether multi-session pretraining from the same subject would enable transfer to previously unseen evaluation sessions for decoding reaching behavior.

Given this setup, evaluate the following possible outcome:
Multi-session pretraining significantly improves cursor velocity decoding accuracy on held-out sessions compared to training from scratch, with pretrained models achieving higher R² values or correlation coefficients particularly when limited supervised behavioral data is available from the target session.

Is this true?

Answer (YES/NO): YES